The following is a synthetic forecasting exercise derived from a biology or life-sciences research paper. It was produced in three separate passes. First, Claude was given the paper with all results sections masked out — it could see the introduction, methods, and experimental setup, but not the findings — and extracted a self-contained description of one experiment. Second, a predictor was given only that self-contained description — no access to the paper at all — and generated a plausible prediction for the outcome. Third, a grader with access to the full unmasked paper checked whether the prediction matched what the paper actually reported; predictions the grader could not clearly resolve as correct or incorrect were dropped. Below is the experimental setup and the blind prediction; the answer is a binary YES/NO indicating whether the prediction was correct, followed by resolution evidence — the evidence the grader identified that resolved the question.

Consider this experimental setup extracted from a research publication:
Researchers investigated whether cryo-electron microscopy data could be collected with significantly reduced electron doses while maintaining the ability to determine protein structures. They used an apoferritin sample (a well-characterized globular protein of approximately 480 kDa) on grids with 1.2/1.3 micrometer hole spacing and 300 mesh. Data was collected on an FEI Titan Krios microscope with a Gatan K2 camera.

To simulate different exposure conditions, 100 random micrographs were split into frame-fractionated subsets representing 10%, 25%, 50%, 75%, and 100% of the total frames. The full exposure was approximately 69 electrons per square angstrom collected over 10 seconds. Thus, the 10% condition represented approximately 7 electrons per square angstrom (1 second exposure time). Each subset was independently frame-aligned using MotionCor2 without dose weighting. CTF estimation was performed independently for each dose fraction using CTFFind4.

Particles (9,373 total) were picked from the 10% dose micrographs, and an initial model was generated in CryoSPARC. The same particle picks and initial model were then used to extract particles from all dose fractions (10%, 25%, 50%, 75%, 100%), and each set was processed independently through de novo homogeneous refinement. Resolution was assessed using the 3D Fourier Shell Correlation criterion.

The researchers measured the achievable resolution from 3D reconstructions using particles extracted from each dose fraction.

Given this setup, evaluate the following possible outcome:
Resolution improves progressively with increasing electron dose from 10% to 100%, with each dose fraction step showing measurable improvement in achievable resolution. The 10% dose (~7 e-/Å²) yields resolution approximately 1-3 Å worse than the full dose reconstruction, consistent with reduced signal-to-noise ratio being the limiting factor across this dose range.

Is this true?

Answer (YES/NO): NO